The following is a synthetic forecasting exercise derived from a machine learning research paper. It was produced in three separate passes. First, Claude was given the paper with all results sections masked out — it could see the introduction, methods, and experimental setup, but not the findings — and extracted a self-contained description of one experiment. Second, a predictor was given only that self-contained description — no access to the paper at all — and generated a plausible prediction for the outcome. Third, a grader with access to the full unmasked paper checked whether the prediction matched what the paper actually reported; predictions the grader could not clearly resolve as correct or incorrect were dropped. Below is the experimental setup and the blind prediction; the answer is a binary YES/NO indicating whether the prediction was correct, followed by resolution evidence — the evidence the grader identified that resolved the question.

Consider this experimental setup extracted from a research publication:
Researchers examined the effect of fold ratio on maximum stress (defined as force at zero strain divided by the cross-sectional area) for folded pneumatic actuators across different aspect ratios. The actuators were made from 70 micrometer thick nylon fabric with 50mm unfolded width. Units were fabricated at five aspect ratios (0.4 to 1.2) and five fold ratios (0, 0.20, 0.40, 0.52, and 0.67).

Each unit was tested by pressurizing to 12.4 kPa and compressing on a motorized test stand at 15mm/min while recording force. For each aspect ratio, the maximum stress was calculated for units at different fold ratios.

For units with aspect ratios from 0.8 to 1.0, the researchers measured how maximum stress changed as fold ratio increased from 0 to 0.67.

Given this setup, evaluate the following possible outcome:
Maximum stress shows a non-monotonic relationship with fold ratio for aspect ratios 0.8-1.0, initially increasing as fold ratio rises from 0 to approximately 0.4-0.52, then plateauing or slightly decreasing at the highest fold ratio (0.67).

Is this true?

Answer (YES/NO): NO